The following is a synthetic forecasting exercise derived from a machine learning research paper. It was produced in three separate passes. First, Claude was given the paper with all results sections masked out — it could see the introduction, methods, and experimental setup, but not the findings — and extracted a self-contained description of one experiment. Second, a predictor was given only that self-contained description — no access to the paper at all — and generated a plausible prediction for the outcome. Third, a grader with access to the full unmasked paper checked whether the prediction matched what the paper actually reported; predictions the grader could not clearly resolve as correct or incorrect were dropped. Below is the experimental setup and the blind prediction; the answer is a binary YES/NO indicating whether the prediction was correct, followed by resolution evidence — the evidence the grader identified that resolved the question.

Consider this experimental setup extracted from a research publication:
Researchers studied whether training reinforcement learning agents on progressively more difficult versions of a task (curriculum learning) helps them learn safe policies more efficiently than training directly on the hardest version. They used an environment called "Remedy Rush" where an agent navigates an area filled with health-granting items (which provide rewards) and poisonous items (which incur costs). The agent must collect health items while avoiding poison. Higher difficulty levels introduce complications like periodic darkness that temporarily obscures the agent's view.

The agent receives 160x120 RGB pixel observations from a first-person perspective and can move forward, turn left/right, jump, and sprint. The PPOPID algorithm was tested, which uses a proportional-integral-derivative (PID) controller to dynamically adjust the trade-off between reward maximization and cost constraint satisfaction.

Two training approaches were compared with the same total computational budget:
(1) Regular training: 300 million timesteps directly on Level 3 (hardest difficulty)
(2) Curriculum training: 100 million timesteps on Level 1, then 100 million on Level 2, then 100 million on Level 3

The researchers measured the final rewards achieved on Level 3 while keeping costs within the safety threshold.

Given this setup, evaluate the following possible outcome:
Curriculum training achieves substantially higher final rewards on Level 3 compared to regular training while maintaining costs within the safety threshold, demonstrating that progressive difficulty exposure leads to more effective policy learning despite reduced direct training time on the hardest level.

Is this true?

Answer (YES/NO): YES